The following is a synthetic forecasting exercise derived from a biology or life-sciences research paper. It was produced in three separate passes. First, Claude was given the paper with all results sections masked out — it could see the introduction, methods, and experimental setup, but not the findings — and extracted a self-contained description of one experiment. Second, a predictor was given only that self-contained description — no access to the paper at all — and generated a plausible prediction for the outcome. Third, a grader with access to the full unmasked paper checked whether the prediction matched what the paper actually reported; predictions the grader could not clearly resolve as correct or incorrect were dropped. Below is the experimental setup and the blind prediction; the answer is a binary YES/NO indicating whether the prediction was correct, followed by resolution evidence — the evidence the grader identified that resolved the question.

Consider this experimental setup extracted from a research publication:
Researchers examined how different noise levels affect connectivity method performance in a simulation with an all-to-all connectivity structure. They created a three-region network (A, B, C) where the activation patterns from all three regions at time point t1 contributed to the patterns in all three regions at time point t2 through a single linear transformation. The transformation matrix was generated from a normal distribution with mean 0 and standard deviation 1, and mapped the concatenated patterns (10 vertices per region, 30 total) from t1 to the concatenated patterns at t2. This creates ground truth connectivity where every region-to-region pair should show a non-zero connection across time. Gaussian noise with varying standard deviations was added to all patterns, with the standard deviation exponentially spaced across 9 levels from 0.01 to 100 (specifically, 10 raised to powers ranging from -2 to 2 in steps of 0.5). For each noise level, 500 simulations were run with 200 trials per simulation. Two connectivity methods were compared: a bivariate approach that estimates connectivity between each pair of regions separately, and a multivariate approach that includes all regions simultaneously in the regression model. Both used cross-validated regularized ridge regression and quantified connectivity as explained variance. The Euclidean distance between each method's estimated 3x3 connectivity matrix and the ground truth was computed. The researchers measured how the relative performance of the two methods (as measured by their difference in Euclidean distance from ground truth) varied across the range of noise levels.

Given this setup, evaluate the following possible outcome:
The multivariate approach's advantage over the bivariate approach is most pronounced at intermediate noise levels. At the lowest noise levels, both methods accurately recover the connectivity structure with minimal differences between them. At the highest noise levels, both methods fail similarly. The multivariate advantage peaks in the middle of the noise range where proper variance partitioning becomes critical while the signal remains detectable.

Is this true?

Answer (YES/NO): NO